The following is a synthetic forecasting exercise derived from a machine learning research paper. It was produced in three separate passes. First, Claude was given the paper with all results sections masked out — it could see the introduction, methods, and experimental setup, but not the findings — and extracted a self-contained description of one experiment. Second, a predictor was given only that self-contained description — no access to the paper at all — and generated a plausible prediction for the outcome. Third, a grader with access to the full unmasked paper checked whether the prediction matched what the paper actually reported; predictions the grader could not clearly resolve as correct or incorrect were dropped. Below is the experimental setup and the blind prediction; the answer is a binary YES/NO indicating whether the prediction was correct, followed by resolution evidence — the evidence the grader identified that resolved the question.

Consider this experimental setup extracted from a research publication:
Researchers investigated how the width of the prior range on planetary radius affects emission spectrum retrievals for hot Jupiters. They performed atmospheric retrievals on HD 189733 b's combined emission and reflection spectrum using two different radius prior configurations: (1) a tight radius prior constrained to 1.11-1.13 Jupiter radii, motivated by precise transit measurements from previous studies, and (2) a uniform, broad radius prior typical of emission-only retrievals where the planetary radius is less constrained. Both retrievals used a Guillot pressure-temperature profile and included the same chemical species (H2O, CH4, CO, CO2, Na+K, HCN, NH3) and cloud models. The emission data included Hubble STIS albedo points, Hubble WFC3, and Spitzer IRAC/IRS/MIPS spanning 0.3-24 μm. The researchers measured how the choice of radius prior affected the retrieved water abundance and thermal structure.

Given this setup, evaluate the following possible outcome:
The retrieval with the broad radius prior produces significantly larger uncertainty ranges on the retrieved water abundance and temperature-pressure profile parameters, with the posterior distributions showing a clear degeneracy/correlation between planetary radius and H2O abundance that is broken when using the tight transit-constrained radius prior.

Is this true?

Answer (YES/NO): NO